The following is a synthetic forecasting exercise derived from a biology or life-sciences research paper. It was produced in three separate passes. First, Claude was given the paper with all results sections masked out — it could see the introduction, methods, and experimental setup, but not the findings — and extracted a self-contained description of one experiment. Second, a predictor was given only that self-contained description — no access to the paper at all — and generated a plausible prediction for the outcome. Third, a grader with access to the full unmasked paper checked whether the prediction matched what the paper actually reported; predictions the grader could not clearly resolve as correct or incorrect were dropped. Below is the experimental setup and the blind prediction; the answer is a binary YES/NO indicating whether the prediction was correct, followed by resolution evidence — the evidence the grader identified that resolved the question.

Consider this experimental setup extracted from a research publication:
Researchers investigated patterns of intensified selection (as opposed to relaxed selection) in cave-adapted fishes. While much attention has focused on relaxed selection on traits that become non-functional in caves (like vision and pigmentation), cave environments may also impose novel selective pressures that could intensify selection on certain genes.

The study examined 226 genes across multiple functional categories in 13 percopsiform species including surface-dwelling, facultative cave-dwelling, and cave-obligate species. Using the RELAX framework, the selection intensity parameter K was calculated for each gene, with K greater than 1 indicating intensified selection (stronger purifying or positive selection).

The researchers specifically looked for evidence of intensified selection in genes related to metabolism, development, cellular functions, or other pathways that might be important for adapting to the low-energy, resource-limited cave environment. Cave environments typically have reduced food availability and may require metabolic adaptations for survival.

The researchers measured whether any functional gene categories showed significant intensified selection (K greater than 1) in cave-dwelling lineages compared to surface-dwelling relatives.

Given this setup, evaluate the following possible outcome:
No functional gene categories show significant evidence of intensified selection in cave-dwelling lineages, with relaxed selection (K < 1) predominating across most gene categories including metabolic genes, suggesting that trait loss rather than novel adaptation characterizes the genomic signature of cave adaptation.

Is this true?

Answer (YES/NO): NO